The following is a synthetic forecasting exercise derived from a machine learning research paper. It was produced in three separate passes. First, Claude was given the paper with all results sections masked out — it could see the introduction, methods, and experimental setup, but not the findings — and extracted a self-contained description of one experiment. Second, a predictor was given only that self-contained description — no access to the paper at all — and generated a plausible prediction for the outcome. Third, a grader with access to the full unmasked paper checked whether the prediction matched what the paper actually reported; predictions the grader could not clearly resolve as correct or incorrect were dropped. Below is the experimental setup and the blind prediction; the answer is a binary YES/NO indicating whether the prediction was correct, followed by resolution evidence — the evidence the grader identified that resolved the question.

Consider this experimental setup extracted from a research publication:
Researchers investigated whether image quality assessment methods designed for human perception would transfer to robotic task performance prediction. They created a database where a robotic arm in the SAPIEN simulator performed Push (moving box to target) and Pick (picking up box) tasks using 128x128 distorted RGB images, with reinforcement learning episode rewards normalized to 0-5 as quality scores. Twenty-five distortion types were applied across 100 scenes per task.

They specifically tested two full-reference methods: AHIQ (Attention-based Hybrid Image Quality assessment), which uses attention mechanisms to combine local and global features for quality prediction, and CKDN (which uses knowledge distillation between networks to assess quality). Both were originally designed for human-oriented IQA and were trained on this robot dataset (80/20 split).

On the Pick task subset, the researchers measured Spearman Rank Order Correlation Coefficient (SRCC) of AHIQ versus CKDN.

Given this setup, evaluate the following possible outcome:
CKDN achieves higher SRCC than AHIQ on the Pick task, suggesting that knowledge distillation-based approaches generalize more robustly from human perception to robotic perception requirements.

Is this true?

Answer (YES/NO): YES